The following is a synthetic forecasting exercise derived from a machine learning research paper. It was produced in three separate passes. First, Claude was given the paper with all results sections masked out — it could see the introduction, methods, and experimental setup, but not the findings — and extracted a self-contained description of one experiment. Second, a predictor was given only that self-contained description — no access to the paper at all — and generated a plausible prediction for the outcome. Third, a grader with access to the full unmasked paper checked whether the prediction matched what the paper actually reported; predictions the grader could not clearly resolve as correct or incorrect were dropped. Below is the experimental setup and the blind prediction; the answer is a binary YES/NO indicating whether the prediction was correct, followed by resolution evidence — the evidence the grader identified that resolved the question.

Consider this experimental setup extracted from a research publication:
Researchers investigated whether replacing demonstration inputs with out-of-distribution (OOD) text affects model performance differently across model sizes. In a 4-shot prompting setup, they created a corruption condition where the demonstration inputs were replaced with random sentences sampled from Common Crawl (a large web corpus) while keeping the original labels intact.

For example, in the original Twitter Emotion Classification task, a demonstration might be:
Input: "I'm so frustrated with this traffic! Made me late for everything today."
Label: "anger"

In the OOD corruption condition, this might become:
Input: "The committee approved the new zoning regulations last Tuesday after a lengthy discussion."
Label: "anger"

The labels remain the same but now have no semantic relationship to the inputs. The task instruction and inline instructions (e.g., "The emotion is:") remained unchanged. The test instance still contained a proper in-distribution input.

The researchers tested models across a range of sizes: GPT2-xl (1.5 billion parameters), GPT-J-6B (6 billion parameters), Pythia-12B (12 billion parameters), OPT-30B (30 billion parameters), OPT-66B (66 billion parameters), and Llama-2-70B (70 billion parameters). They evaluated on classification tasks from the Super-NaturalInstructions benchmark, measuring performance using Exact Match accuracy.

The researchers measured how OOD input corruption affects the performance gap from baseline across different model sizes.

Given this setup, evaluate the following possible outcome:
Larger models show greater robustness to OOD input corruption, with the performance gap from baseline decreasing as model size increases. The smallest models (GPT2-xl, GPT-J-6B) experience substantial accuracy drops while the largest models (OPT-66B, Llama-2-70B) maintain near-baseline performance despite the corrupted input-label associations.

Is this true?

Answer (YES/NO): NO